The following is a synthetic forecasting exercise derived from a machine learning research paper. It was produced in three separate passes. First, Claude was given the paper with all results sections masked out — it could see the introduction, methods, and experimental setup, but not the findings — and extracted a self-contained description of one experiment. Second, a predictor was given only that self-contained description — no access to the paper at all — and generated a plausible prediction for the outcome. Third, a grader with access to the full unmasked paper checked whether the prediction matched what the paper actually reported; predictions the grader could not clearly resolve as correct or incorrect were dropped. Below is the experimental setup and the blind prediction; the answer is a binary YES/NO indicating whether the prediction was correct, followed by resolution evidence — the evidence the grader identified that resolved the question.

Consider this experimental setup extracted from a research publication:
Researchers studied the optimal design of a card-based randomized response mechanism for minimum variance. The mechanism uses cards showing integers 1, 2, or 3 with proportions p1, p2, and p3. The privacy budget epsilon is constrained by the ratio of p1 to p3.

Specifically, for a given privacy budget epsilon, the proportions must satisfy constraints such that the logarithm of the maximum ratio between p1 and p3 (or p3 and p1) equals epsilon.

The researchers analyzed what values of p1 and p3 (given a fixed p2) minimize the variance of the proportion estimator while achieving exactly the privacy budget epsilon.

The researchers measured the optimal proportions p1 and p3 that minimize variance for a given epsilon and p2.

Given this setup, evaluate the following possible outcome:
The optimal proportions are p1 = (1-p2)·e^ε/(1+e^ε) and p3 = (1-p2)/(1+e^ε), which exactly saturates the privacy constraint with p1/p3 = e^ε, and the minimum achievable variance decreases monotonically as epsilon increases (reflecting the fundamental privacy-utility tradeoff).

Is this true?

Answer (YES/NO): YES